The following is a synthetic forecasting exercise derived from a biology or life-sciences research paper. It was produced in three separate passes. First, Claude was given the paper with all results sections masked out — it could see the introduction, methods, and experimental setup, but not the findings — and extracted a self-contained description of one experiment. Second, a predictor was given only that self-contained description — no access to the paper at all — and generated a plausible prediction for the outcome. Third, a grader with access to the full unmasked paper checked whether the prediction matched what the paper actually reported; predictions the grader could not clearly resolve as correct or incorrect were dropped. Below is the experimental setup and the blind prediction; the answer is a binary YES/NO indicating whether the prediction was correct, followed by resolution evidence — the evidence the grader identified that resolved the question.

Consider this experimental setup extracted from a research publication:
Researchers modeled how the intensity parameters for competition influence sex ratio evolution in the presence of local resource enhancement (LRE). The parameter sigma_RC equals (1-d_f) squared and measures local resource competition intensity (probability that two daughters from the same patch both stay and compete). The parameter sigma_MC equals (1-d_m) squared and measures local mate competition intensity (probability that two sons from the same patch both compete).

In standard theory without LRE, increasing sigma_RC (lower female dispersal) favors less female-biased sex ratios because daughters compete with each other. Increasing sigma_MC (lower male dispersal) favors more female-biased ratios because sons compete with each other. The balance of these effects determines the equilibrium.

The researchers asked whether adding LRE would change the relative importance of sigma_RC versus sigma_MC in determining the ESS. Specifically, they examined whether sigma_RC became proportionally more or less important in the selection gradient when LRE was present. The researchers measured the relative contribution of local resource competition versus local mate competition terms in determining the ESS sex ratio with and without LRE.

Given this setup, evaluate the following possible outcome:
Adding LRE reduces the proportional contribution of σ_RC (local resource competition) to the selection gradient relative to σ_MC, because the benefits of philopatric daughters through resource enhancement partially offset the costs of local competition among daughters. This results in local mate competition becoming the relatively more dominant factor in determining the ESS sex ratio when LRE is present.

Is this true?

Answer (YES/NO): NO